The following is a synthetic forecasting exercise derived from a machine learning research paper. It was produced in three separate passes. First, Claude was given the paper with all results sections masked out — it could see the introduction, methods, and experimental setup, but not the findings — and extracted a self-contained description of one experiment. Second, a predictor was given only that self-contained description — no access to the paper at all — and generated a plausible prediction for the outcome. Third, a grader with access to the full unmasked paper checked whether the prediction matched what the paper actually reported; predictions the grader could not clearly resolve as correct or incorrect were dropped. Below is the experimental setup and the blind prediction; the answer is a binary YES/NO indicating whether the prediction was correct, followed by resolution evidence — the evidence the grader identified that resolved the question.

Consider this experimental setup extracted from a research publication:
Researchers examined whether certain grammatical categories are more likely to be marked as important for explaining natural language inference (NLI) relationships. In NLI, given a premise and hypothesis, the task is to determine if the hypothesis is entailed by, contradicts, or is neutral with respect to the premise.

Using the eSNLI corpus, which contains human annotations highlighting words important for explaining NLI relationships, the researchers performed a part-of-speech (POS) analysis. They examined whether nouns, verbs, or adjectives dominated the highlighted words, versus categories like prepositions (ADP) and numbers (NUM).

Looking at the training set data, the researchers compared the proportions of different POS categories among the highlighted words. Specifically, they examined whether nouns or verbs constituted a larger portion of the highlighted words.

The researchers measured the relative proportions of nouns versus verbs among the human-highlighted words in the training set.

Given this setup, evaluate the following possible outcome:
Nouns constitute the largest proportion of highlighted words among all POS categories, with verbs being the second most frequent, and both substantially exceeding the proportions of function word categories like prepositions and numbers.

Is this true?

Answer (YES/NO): YES